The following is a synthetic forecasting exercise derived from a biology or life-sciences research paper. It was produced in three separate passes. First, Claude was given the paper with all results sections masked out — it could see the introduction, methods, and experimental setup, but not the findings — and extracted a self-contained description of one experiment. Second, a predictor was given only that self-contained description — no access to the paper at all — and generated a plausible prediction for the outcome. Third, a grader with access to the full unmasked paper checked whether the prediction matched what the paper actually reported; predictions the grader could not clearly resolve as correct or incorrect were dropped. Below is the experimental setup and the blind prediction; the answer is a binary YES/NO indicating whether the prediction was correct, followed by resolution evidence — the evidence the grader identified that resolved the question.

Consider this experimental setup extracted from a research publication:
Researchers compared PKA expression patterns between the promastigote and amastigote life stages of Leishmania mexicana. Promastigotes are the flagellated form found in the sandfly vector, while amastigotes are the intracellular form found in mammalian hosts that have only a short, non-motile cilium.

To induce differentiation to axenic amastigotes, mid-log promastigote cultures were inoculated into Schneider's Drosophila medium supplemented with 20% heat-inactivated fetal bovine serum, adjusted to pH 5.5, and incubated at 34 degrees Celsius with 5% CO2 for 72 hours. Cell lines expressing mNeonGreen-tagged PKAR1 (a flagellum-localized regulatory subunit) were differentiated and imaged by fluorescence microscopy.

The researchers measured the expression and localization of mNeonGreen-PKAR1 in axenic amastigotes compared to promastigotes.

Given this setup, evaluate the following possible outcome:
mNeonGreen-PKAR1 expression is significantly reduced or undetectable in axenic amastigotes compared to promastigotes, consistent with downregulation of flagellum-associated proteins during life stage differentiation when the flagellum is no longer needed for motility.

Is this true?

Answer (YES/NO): NO